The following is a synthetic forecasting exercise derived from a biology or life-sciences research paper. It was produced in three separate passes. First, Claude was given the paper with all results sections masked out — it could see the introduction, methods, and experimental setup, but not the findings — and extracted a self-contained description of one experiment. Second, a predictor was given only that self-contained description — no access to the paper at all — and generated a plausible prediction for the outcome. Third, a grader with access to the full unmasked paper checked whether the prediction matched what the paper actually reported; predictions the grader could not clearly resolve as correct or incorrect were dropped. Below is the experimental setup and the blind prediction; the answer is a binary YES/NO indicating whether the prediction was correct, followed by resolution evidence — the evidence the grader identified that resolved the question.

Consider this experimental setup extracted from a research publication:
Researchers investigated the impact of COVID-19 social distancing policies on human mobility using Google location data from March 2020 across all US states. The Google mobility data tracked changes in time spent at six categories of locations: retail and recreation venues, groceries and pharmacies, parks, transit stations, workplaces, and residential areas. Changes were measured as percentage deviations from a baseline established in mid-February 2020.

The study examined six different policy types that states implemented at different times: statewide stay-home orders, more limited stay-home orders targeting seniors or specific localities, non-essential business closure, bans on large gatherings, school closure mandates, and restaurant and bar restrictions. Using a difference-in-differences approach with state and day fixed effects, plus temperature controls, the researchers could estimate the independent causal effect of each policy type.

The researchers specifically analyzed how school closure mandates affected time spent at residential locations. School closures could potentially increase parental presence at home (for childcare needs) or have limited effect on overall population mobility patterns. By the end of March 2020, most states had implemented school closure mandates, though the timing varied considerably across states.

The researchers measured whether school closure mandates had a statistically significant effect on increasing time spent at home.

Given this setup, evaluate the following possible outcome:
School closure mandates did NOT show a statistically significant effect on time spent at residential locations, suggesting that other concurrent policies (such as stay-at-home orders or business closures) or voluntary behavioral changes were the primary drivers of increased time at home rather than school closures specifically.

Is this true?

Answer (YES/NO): YES